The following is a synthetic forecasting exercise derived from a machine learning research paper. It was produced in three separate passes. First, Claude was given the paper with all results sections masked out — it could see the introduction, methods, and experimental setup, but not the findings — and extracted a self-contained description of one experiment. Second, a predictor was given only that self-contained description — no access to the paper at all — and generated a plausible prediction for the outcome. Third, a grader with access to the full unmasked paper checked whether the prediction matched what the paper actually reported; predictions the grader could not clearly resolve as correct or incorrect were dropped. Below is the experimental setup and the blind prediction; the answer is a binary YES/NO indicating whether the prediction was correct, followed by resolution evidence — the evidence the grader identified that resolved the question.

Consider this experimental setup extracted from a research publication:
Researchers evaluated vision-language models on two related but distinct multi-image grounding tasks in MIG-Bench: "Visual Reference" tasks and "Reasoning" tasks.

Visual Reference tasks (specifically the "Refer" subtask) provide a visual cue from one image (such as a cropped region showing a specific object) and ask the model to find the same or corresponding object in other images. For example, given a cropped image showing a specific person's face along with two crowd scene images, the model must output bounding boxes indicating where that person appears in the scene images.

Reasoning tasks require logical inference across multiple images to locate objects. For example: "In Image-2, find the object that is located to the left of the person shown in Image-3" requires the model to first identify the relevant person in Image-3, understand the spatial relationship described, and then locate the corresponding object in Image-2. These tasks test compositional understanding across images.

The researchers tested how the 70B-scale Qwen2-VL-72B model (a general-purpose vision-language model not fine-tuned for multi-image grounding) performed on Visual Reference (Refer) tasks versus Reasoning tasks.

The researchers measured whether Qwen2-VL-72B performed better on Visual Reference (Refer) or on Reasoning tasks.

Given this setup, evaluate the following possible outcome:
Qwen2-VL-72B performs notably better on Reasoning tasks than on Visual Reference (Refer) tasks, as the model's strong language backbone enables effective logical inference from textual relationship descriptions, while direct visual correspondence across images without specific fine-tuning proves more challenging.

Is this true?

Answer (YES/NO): YES